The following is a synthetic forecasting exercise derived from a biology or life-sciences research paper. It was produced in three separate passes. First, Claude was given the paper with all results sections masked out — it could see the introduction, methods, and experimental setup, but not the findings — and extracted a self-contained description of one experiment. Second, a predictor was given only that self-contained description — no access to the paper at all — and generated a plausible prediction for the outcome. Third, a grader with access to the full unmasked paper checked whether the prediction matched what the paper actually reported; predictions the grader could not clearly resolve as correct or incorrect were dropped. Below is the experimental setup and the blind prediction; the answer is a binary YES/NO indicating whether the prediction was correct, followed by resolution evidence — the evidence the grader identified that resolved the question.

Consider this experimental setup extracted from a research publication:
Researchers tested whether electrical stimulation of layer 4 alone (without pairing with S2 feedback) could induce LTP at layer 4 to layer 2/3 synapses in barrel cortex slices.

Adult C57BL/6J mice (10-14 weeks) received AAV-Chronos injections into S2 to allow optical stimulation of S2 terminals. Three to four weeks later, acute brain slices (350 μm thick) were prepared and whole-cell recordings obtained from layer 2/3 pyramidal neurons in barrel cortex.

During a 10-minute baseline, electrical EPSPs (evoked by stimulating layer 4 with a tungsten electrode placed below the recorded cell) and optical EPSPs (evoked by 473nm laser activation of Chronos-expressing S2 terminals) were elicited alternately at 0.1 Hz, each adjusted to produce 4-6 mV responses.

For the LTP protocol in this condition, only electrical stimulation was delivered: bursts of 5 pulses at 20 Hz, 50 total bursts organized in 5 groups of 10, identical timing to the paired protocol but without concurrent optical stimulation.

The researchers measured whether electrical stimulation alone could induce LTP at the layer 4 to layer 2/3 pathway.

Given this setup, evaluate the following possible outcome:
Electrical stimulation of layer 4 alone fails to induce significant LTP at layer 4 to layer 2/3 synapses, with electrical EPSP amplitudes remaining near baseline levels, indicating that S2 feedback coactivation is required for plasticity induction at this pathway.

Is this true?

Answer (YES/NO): YES